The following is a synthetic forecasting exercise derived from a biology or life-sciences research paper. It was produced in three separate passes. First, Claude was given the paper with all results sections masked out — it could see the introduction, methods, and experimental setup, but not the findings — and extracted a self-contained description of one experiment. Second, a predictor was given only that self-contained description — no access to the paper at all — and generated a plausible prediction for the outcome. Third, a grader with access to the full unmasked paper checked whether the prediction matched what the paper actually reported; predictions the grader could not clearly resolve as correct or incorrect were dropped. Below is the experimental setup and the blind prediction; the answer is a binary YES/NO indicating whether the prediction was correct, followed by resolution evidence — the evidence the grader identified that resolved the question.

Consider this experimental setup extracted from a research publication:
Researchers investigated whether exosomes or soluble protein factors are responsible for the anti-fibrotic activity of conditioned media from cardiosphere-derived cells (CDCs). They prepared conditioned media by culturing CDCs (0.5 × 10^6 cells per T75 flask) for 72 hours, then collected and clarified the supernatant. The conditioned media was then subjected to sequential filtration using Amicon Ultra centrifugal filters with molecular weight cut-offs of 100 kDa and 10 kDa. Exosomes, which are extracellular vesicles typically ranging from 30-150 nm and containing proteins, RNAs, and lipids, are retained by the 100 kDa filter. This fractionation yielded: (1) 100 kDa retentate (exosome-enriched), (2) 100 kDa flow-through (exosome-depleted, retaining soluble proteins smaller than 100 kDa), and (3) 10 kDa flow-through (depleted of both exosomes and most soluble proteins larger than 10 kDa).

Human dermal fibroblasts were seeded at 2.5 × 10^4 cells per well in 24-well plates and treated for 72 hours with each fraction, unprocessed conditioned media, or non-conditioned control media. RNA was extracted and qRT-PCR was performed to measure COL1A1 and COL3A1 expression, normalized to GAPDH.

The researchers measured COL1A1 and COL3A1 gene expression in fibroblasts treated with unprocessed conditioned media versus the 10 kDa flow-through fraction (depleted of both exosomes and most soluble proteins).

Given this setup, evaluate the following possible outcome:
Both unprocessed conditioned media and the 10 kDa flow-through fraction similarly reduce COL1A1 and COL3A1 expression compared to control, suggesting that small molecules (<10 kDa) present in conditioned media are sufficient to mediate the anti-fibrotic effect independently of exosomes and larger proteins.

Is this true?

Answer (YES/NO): NO